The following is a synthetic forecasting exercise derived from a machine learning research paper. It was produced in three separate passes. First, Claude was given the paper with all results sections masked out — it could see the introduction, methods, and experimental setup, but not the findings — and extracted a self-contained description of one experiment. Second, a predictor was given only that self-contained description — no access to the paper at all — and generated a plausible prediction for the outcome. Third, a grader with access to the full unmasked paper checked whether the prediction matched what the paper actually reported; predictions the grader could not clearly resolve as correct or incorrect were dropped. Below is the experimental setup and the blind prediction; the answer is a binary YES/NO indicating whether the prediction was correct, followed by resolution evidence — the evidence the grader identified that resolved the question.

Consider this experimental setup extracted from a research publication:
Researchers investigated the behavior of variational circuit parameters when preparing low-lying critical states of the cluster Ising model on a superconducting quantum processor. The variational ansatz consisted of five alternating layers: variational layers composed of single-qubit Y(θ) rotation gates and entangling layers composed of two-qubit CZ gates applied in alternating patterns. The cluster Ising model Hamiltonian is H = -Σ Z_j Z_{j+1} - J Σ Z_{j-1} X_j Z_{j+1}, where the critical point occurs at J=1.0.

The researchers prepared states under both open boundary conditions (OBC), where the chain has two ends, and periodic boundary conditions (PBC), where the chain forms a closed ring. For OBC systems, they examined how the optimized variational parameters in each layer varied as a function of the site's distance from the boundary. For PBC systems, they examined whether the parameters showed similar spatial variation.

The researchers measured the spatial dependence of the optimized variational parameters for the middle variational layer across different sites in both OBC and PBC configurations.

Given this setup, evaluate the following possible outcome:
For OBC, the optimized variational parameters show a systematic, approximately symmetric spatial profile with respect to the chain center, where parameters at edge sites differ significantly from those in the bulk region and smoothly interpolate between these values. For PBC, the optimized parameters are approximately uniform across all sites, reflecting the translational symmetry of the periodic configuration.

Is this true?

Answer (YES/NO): YES